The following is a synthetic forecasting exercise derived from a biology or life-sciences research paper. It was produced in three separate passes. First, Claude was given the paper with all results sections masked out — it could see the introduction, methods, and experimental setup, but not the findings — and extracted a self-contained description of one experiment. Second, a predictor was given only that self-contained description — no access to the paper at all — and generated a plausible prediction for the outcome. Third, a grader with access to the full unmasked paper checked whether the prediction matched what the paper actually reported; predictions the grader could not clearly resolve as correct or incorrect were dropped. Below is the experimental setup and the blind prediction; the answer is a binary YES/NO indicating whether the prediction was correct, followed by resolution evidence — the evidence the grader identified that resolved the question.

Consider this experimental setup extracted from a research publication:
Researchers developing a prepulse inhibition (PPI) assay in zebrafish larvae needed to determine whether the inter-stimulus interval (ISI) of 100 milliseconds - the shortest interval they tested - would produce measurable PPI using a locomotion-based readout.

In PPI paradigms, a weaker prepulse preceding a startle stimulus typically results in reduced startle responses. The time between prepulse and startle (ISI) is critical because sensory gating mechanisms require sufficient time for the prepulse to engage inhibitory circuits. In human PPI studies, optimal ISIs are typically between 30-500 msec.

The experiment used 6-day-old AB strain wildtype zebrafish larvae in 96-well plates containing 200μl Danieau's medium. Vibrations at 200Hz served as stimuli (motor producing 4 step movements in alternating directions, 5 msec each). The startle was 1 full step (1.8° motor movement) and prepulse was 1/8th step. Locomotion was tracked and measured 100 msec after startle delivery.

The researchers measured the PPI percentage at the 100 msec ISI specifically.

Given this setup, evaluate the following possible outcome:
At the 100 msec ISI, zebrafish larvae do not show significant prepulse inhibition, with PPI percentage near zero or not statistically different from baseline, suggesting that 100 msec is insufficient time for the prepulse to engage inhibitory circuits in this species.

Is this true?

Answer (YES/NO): NO